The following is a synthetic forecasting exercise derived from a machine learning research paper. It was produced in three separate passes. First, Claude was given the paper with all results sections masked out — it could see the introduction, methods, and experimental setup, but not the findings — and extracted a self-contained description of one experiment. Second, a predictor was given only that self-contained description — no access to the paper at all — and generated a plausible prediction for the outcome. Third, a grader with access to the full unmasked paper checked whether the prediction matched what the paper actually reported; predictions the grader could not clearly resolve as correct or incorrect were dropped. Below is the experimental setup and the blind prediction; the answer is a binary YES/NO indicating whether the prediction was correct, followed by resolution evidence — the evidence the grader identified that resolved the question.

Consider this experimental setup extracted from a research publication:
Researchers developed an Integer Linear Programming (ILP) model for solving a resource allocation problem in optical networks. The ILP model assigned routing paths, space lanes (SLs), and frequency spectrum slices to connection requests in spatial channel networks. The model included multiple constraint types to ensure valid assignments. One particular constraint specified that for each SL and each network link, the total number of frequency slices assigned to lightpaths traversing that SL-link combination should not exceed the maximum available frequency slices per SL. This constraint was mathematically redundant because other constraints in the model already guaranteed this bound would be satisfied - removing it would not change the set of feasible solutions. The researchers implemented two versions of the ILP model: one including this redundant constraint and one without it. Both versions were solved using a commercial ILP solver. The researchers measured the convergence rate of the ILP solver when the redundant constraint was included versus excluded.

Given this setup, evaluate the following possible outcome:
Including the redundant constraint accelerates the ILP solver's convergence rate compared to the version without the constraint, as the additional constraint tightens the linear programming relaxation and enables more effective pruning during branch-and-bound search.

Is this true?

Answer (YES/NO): YES